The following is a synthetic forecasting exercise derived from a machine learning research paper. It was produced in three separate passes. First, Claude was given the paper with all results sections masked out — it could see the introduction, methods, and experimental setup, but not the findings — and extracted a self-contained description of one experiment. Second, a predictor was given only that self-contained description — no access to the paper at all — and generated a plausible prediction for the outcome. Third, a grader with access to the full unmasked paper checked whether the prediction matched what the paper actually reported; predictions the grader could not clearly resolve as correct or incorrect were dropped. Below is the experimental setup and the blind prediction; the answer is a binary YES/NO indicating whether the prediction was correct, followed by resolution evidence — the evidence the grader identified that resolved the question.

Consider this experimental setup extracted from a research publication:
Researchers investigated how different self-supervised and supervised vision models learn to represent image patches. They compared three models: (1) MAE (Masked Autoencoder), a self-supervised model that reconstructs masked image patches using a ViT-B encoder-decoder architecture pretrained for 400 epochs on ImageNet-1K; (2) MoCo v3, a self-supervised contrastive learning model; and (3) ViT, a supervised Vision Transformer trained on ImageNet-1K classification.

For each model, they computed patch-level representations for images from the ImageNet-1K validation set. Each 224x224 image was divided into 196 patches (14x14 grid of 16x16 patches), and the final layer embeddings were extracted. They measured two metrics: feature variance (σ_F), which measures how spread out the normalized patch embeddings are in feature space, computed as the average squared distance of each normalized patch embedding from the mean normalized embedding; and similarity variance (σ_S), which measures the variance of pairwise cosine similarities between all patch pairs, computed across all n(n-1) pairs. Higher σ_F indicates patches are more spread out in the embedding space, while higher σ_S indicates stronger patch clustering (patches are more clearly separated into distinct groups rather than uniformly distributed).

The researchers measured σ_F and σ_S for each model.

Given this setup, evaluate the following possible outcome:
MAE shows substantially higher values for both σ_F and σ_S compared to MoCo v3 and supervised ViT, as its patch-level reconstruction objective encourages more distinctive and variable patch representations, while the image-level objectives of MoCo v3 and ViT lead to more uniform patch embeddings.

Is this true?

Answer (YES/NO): YES